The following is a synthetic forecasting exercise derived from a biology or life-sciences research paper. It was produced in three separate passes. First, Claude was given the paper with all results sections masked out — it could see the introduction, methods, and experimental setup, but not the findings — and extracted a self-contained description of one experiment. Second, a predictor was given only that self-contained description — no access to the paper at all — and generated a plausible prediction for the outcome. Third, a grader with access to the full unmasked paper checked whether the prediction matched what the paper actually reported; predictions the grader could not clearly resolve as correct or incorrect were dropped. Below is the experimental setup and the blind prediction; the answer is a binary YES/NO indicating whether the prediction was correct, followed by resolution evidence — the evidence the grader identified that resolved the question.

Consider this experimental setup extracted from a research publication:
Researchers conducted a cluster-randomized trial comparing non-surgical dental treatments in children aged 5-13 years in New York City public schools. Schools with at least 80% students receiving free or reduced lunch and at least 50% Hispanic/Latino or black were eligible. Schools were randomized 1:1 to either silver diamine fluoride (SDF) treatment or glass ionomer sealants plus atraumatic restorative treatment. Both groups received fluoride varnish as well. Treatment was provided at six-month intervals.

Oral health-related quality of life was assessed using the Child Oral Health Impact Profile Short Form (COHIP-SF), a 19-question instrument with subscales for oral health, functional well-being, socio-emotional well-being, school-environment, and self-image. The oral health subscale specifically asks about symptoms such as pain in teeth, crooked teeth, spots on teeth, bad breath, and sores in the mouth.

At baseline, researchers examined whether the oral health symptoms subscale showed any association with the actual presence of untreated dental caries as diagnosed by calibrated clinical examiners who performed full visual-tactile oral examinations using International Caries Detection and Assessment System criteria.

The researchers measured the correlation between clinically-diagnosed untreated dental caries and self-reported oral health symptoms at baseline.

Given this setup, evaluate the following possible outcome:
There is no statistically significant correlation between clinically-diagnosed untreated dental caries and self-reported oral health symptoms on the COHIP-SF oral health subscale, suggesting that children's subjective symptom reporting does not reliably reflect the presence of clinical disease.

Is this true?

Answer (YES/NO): NO